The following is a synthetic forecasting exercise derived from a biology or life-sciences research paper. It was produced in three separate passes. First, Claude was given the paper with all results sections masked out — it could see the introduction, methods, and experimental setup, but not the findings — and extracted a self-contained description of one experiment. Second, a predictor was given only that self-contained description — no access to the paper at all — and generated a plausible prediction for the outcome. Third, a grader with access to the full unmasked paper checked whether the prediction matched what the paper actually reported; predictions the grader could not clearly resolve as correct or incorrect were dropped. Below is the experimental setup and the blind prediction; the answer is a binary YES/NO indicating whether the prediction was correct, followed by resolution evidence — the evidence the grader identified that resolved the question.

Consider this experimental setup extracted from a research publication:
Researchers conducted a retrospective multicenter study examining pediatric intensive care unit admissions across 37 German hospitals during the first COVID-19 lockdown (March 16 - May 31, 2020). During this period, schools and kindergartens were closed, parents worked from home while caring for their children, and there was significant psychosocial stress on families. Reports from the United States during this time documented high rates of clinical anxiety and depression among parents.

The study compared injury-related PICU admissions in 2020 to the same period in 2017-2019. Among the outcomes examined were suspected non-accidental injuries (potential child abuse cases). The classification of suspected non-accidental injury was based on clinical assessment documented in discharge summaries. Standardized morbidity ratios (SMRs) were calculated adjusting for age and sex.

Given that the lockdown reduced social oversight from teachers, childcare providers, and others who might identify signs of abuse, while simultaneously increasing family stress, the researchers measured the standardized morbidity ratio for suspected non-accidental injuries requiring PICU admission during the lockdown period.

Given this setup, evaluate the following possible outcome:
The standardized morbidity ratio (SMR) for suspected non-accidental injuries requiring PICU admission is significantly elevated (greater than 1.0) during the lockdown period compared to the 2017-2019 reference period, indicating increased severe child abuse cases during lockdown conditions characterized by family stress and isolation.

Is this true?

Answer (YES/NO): NO